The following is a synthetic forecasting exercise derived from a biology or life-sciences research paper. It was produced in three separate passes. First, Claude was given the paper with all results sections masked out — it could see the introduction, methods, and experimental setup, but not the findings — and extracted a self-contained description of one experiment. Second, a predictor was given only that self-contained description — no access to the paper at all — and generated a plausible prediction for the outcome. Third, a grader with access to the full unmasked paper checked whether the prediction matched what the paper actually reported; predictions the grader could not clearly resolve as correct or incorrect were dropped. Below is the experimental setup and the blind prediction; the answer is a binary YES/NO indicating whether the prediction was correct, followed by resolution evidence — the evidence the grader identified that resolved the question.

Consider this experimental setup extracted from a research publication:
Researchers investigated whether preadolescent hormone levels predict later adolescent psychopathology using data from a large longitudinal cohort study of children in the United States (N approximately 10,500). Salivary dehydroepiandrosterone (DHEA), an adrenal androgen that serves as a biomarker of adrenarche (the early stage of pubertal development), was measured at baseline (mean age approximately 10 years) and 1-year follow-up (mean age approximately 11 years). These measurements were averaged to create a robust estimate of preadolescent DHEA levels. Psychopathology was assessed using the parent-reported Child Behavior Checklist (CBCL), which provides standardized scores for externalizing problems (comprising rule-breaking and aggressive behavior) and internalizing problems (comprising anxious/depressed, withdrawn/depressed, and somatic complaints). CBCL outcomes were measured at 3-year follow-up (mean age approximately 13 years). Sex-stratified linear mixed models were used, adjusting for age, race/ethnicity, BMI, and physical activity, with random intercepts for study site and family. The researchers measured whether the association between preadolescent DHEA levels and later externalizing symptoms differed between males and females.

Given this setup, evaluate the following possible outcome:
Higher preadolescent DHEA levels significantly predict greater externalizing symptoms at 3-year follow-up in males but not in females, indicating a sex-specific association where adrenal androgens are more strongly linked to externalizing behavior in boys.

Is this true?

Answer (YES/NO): NO